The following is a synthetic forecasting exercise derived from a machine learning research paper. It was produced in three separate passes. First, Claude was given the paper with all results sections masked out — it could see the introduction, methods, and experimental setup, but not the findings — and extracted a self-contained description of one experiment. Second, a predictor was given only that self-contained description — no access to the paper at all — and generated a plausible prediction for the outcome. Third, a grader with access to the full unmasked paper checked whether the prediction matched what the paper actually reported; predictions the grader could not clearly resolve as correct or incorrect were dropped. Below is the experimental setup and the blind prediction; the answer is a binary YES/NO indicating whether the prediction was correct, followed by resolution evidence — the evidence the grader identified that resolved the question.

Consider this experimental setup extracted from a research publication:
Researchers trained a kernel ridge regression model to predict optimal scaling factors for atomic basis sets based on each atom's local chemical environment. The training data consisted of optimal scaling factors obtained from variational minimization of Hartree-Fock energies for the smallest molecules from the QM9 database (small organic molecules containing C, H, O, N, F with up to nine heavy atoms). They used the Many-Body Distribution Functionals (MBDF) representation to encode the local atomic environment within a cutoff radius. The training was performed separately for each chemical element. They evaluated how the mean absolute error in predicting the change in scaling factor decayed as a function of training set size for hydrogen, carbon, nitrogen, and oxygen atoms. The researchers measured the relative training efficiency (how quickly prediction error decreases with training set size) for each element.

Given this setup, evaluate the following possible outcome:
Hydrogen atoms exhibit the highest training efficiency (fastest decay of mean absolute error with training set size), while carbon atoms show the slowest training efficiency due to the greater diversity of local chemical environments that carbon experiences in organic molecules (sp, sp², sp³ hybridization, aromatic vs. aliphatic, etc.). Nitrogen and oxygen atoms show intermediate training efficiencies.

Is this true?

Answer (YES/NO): NO